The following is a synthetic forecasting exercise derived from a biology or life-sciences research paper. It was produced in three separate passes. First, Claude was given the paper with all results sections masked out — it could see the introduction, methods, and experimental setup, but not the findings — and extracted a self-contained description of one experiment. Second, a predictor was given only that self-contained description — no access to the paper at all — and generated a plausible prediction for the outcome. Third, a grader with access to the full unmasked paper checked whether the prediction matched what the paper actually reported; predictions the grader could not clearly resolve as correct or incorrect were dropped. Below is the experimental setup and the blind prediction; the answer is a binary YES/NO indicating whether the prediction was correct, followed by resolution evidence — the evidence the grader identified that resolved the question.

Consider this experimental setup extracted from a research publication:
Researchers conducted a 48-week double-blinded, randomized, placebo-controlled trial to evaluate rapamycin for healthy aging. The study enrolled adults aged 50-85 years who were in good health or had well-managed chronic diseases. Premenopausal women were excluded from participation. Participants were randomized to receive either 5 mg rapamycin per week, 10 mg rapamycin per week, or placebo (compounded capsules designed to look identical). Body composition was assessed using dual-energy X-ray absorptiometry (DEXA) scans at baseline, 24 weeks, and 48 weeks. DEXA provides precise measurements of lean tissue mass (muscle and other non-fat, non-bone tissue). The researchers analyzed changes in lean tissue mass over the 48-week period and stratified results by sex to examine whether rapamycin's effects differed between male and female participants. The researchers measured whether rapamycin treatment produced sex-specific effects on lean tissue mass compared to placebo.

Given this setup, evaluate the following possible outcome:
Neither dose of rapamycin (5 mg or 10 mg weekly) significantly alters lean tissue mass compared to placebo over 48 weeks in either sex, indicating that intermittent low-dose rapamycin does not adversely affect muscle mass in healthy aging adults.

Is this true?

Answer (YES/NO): NO